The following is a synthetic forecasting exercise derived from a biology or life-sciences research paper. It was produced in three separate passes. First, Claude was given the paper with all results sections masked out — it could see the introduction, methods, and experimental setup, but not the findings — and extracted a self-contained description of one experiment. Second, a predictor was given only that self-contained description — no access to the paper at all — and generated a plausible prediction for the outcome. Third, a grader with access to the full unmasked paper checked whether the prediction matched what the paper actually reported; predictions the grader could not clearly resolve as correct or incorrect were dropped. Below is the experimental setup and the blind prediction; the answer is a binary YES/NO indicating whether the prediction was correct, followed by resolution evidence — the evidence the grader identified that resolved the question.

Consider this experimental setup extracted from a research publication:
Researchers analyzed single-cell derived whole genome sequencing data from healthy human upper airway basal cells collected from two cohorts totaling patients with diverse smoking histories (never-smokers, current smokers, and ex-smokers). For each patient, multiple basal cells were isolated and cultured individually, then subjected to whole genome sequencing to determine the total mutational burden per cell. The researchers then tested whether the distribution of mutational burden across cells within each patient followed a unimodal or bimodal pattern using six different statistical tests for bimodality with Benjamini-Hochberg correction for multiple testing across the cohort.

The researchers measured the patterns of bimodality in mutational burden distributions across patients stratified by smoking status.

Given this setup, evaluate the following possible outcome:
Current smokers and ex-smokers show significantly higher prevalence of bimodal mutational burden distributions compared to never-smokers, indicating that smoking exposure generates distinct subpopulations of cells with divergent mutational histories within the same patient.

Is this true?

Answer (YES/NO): YES